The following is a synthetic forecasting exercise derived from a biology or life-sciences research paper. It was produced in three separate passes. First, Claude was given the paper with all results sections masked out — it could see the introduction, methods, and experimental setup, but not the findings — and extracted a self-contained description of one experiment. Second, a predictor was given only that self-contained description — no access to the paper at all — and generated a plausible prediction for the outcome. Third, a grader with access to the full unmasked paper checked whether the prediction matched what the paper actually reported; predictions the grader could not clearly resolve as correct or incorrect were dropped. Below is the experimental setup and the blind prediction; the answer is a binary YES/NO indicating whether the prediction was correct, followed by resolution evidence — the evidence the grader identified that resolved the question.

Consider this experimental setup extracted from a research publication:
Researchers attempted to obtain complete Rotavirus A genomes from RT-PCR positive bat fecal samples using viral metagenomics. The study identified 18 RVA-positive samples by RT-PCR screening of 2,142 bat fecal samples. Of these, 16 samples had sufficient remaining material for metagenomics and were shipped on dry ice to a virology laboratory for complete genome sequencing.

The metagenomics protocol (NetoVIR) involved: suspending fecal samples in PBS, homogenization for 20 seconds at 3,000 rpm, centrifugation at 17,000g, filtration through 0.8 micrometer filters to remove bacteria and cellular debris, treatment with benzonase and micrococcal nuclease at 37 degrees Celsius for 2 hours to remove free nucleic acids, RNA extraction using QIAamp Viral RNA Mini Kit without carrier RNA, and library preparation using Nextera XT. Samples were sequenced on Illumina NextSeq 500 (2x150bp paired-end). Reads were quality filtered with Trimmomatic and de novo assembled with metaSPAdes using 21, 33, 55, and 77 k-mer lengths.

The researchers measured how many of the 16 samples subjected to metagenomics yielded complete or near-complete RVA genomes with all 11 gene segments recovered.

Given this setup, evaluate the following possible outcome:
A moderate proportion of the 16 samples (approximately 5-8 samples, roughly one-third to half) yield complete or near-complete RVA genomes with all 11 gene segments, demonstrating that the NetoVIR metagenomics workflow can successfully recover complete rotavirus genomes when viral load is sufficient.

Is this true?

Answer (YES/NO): NO